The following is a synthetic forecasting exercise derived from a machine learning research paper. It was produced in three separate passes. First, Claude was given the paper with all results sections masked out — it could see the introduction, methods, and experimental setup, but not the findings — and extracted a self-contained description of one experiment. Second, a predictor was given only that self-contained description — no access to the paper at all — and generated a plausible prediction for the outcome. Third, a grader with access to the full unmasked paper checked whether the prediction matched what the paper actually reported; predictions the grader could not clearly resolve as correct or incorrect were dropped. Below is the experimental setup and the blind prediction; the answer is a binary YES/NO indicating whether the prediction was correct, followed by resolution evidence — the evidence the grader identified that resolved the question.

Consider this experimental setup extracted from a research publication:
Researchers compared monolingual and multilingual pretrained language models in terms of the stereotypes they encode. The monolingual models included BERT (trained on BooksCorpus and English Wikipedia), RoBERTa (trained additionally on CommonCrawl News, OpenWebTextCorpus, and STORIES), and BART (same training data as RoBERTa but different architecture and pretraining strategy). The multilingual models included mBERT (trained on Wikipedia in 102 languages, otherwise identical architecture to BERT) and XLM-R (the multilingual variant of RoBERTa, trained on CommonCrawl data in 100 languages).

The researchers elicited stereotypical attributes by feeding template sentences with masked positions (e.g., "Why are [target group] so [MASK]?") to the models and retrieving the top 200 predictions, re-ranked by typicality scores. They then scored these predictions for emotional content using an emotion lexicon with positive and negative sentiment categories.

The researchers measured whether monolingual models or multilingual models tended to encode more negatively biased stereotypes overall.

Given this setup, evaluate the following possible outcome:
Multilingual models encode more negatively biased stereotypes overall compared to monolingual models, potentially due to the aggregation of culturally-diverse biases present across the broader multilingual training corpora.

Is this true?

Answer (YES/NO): NO